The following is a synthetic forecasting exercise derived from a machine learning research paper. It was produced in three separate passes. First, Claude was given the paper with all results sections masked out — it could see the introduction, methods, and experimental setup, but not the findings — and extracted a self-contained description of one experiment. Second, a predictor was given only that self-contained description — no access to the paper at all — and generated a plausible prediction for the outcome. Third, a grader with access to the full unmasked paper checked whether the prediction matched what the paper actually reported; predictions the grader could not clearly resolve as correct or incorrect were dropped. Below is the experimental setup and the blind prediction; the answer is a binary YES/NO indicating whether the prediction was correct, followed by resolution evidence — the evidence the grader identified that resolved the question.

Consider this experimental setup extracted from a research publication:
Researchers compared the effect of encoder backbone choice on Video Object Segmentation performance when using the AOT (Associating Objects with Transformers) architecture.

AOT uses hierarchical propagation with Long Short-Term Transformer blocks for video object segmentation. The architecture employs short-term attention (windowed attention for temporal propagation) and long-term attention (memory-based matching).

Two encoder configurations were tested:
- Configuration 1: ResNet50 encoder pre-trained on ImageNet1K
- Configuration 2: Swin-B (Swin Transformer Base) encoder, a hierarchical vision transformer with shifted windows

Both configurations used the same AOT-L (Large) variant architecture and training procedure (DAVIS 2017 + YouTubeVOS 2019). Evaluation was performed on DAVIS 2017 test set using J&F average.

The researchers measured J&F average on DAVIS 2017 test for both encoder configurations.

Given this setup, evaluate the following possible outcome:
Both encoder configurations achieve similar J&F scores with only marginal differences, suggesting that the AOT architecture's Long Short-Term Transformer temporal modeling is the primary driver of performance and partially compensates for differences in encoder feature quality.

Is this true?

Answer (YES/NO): NO